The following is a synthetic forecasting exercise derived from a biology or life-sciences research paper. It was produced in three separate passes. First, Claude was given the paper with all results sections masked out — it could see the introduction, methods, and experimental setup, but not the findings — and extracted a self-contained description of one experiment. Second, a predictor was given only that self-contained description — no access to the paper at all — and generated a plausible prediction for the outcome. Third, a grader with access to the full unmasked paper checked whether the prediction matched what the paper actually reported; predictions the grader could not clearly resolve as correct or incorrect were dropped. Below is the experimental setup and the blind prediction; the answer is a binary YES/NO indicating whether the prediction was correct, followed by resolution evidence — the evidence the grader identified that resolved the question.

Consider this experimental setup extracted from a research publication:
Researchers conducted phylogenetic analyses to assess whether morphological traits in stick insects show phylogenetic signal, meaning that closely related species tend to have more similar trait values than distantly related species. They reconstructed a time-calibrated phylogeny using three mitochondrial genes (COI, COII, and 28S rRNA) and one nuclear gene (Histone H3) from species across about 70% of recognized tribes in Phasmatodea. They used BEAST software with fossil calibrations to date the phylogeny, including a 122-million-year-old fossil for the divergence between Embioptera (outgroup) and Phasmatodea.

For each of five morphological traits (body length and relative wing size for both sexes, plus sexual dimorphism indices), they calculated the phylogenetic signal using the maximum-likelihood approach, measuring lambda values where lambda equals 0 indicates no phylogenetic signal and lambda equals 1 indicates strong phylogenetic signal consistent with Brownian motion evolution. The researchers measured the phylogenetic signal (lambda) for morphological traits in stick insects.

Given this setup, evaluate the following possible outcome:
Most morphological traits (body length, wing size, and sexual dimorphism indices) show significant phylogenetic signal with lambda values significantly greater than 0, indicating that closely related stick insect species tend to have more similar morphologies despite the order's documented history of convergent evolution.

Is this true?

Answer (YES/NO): YES